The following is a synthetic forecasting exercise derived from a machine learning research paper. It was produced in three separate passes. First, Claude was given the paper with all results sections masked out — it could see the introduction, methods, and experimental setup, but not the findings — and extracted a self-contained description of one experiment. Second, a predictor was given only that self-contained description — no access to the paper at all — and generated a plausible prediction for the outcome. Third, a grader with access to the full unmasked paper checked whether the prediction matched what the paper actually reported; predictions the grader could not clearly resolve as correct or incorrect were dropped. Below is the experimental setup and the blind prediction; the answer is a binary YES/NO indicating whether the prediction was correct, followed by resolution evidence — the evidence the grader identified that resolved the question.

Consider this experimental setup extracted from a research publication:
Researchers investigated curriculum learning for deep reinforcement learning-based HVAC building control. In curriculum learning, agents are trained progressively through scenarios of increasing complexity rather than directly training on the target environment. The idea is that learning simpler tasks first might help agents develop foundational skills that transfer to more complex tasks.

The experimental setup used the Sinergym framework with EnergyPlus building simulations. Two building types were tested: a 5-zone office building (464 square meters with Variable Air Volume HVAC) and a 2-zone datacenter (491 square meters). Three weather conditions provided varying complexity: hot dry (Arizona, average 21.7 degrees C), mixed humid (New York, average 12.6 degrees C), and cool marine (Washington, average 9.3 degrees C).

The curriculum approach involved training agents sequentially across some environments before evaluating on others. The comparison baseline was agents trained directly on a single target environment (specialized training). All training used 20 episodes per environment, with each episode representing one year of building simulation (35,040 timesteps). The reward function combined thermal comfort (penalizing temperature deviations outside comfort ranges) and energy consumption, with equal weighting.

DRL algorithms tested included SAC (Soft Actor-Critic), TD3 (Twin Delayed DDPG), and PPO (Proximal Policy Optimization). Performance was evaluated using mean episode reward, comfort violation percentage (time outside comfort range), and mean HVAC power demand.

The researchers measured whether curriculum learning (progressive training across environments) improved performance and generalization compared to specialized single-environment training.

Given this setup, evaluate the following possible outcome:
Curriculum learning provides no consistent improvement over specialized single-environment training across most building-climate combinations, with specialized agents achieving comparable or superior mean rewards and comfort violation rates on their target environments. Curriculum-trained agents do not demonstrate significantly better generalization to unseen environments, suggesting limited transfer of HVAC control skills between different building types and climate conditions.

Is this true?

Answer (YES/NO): YES